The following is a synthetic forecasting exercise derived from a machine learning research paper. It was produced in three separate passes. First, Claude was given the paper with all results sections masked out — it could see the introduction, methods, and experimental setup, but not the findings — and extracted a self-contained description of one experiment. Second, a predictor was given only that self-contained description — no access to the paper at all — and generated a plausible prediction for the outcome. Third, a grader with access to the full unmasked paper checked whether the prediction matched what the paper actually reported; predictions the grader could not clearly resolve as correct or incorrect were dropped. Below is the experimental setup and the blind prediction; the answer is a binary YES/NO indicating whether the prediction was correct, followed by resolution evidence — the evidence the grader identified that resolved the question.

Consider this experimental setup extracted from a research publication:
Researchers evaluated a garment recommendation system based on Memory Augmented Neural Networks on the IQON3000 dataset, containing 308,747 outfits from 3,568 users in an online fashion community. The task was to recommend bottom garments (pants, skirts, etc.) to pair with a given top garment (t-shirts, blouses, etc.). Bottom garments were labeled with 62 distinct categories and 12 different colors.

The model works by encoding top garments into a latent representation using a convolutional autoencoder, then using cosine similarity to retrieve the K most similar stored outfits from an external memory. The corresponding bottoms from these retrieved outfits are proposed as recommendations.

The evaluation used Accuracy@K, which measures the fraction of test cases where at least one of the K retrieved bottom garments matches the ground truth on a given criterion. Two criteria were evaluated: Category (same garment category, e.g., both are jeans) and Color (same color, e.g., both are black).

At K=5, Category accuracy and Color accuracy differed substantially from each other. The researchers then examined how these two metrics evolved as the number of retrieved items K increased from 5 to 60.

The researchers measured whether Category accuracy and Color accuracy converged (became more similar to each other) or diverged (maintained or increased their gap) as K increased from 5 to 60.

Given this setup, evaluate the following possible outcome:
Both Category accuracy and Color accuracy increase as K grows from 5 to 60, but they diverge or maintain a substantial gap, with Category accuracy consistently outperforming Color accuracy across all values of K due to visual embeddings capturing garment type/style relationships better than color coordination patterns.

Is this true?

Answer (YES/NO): NO